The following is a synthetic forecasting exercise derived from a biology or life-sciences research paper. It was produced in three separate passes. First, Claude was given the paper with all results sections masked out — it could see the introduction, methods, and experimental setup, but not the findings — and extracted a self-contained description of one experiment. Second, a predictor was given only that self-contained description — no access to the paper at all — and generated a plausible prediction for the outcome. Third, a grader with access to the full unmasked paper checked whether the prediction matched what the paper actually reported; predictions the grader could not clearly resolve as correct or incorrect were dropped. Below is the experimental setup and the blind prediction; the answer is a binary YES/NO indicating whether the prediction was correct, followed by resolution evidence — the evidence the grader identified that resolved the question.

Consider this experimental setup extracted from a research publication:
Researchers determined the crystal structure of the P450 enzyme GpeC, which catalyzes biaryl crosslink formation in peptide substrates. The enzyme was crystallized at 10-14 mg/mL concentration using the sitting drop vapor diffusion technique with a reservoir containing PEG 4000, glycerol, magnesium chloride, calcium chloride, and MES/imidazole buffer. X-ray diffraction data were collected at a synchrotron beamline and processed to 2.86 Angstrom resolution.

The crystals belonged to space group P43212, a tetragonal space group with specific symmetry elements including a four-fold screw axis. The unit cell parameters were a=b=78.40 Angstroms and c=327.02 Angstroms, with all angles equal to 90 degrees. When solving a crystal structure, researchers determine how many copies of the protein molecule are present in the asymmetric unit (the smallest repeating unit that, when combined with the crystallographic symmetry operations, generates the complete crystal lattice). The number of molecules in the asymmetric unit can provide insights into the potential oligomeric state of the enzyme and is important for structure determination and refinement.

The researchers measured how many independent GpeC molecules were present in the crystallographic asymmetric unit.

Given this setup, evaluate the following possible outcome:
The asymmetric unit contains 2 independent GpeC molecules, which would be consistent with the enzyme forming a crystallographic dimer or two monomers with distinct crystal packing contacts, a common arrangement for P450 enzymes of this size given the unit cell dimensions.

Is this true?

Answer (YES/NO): YES